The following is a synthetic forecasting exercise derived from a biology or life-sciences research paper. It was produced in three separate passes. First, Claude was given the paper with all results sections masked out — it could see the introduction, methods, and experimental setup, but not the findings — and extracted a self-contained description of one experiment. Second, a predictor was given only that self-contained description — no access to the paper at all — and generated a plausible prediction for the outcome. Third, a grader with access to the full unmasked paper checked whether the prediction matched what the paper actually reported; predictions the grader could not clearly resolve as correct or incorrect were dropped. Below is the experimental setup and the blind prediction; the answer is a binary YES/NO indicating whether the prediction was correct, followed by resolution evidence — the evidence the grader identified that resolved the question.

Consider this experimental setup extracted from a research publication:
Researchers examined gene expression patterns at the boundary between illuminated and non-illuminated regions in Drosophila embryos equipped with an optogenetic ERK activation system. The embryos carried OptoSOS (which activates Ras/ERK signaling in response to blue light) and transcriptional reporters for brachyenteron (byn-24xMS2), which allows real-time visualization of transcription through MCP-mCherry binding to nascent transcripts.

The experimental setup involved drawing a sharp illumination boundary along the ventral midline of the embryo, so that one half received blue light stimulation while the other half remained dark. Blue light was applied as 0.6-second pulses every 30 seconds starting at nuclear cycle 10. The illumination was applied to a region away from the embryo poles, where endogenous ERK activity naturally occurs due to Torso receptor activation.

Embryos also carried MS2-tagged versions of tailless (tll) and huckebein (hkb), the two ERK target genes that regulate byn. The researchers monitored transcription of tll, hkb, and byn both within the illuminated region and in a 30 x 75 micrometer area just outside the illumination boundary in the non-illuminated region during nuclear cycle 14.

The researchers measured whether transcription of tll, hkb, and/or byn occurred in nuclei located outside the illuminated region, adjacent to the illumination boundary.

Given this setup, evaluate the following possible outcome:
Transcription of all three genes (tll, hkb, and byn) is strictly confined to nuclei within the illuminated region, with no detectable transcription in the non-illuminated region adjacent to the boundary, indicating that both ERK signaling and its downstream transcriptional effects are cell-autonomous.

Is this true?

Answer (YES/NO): NO